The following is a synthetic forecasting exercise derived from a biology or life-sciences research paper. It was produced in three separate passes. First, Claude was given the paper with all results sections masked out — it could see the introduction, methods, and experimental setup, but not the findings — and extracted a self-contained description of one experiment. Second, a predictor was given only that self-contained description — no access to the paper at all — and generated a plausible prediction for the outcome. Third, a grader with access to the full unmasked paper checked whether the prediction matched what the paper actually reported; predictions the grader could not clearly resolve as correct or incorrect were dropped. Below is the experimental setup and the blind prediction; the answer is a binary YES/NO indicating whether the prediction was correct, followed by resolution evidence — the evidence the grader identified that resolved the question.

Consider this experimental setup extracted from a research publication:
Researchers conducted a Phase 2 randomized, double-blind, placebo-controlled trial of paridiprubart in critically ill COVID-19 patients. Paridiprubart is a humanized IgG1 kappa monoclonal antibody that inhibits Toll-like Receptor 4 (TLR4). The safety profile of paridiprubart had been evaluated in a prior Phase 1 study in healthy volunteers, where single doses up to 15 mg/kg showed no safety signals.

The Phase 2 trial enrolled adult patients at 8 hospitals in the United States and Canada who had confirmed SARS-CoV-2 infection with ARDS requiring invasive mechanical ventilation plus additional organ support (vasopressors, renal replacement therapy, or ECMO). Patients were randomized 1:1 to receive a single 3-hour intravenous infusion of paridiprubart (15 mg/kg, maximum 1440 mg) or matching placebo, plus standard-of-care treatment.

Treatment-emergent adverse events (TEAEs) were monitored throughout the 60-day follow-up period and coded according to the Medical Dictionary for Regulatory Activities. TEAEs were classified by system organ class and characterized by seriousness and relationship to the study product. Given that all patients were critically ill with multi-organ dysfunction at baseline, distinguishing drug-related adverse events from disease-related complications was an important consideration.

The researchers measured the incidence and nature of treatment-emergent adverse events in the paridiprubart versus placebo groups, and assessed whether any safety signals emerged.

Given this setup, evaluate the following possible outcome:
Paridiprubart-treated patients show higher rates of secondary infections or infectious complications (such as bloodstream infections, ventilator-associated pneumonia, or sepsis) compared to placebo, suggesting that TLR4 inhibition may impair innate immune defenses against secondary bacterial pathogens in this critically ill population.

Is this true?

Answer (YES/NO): NO